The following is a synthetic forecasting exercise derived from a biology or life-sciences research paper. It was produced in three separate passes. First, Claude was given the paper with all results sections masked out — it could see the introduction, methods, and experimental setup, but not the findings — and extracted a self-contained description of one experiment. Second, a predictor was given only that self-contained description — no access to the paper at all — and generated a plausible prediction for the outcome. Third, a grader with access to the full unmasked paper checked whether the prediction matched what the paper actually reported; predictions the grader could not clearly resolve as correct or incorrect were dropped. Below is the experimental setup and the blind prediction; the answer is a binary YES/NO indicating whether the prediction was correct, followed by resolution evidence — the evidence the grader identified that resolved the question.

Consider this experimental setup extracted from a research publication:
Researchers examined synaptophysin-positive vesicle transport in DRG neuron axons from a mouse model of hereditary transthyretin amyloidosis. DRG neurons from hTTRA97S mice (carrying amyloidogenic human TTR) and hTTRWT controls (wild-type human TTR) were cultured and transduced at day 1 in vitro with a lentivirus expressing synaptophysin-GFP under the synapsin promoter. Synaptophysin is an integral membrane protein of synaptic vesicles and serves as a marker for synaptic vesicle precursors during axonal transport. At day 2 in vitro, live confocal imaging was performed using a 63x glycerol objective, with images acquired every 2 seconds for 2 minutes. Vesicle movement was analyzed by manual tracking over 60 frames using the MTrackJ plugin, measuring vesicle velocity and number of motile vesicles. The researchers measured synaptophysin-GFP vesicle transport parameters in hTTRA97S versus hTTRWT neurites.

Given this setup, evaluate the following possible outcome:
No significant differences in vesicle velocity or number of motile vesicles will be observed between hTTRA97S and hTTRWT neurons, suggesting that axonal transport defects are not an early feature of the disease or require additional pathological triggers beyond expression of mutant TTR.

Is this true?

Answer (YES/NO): NO